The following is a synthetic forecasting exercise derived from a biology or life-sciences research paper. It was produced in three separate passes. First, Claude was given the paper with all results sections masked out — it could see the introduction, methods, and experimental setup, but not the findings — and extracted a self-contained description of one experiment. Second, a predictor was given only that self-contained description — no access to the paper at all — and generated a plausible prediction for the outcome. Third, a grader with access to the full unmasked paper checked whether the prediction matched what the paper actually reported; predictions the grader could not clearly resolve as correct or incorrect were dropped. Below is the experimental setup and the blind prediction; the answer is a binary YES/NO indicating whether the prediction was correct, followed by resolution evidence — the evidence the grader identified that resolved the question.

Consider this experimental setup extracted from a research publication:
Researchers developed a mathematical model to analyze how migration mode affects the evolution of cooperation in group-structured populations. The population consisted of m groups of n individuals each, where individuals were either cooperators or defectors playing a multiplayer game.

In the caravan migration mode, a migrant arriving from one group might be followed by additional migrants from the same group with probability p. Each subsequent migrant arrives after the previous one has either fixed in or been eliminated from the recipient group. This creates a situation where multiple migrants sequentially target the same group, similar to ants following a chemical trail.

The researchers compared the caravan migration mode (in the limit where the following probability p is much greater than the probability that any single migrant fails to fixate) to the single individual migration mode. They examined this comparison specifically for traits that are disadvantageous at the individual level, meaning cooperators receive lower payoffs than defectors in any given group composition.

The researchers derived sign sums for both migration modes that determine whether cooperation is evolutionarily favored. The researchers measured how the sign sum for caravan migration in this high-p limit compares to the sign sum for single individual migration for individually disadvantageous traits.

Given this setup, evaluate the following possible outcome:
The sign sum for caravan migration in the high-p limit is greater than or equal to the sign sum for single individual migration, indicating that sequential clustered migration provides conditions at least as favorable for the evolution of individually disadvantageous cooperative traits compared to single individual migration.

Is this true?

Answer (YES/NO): YES